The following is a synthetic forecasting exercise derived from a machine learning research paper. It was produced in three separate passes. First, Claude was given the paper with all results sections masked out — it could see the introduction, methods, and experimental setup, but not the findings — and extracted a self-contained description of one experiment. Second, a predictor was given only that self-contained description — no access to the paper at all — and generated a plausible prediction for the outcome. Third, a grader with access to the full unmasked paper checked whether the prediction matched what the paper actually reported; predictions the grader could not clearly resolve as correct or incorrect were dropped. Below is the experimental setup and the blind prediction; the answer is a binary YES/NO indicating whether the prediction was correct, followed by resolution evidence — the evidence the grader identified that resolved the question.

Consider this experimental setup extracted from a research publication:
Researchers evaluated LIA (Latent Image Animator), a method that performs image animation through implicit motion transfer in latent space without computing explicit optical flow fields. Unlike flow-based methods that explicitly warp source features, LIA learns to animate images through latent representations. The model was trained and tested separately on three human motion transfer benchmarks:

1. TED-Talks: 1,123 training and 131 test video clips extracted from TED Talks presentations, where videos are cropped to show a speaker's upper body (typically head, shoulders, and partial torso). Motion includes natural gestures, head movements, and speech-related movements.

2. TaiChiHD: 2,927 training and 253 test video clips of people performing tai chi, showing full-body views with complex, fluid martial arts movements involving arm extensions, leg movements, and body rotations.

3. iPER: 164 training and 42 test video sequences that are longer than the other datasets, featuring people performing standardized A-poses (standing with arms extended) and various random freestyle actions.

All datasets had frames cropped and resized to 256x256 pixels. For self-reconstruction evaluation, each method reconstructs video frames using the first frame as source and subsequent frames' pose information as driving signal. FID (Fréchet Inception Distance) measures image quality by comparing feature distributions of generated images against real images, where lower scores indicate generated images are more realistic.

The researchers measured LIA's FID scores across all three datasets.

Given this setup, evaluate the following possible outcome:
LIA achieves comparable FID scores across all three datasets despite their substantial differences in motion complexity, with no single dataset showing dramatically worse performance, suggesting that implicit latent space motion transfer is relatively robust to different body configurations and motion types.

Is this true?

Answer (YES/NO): NO